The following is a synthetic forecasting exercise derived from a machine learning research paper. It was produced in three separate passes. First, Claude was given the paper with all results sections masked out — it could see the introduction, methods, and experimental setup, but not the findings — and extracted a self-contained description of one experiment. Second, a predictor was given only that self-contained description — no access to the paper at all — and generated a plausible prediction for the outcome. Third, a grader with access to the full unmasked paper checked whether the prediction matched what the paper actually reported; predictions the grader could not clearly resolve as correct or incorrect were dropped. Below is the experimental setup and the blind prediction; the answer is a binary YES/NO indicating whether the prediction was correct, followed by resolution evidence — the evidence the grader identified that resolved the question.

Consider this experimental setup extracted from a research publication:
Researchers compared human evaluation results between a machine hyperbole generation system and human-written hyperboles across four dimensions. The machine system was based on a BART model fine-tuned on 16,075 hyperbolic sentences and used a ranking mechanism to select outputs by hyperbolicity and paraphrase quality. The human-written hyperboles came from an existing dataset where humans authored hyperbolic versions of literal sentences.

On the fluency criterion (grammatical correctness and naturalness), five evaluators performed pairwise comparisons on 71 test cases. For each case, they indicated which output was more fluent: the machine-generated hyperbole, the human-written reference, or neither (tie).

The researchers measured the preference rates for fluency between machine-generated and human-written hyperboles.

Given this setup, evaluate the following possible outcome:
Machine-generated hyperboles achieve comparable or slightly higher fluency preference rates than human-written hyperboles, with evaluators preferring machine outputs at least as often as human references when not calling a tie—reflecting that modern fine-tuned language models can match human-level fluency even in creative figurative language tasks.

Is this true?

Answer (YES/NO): YES